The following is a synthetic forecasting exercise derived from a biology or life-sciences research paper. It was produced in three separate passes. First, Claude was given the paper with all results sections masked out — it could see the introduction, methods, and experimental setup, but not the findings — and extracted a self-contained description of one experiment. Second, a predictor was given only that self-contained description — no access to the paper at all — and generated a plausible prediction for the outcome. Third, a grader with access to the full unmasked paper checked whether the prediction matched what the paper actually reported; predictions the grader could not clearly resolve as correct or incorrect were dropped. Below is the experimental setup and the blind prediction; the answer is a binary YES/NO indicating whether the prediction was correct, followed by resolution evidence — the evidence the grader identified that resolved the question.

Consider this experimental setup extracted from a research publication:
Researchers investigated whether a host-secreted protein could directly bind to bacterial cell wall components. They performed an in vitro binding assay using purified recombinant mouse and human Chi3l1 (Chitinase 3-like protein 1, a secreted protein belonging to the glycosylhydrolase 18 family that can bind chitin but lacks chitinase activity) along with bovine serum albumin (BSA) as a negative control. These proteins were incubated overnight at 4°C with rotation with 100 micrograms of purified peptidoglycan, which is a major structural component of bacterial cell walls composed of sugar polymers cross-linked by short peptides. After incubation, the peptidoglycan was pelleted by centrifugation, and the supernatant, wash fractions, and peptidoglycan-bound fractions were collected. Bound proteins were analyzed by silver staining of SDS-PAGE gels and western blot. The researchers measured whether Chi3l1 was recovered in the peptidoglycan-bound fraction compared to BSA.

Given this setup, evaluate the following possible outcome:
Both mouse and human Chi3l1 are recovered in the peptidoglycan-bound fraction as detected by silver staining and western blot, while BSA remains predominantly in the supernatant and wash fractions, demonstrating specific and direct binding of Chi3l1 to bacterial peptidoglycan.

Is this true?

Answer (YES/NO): YES